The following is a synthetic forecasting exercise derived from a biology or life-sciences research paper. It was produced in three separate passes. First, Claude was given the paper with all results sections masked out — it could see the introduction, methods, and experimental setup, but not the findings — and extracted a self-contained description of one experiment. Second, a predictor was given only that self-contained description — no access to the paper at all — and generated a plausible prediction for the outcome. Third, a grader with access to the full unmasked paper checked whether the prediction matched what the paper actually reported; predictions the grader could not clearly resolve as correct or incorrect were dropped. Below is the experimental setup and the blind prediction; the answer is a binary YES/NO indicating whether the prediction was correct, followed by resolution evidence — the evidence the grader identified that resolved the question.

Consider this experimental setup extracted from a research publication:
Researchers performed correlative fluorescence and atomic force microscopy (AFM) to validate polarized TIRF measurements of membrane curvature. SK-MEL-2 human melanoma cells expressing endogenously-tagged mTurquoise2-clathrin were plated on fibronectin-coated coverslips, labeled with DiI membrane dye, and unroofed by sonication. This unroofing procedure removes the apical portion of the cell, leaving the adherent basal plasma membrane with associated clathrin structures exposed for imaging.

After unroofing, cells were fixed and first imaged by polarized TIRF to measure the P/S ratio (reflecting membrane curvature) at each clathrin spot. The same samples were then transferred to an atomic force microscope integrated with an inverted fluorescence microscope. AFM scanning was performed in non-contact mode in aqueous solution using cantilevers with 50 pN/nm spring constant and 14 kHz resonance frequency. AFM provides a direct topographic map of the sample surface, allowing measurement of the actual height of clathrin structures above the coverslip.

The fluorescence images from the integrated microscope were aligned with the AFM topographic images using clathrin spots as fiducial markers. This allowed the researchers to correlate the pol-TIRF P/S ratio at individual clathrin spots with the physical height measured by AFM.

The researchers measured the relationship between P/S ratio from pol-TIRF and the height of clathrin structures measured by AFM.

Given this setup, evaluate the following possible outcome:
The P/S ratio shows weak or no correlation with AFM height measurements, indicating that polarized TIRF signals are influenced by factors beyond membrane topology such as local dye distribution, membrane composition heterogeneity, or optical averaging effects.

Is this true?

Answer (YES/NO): NO